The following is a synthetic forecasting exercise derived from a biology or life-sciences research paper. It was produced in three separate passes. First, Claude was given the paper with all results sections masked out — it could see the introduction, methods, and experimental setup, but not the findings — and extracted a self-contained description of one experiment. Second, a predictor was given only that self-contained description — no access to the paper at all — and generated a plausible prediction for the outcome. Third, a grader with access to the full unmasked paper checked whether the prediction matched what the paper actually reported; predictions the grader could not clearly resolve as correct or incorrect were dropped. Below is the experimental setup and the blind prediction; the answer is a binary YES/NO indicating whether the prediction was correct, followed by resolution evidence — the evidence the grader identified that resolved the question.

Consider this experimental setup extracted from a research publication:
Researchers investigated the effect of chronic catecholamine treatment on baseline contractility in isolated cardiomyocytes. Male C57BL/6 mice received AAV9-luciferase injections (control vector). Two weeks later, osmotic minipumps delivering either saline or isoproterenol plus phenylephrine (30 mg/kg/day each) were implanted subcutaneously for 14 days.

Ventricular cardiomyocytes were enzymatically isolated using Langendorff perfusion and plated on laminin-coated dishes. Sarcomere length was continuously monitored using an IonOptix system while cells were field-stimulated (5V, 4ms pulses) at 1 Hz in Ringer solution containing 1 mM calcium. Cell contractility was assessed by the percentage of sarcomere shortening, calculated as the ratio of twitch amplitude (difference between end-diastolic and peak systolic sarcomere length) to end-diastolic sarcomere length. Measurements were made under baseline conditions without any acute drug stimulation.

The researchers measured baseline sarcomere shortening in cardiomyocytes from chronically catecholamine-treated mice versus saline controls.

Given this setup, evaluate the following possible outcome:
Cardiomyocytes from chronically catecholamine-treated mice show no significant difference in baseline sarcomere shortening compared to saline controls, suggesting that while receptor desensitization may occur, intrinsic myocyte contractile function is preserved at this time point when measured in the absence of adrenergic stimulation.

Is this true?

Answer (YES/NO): YES